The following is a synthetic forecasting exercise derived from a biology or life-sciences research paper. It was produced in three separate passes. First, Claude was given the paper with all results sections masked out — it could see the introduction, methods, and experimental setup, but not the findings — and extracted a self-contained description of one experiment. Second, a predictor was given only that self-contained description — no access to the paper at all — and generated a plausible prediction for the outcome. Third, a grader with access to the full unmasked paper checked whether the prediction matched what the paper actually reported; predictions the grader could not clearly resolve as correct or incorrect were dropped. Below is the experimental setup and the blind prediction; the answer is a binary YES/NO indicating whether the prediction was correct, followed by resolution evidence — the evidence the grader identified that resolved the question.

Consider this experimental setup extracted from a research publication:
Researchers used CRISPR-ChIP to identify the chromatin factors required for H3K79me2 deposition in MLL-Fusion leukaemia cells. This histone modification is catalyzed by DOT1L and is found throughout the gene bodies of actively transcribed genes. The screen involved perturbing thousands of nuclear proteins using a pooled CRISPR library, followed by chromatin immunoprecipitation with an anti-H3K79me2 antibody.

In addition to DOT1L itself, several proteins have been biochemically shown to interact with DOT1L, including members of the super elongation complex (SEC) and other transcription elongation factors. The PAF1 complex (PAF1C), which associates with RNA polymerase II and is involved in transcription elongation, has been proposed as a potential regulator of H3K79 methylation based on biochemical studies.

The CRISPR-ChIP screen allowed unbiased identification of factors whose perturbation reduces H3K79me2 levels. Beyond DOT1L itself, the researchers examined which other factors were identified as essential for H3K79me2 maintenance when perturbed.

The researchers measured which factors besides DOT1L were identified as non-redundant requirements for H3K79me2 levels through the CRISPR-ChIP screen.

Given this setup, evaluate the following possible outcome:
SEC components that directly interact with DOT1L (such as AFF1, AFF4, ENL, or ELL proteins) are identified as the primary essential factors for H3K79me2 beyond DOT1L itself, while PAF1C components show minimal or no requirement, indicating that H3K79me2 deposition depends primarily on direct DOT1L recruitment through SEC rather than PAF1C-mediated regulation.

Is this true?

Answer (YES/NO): NO